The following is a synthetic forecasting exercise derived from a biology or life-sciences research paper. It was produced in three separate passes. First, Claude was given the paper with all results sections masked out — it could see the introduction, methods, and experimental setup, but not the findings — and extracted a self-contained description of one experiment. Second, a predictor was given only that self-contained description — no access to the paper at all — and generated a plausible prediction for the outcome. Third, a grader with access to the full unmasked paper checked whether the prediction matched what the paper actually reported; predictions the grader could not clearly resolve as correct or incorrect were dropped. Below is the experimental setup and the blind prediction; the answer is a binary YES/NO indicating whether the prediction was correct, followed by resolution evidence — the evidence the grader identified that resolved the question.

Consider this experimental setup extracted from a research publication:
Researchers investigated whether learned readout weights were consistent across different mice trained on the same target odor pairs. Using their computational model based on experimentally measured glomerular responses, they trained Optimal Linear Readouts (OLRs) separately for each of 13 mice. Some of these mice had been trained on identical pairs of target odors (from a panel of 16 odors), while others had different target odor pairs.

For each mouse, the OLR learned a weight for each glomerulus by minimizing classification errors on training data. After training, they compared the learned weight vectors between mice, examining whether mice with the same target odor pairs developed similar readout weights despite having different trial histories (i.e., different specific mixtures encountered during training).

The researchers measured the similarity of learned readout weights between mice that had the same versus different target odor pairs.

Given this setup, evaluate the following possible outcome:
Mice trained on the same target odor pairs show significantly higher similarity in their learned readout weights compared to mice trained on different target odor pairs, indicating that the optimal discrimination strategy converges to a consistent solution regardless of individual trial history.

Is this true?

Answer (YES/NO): YES